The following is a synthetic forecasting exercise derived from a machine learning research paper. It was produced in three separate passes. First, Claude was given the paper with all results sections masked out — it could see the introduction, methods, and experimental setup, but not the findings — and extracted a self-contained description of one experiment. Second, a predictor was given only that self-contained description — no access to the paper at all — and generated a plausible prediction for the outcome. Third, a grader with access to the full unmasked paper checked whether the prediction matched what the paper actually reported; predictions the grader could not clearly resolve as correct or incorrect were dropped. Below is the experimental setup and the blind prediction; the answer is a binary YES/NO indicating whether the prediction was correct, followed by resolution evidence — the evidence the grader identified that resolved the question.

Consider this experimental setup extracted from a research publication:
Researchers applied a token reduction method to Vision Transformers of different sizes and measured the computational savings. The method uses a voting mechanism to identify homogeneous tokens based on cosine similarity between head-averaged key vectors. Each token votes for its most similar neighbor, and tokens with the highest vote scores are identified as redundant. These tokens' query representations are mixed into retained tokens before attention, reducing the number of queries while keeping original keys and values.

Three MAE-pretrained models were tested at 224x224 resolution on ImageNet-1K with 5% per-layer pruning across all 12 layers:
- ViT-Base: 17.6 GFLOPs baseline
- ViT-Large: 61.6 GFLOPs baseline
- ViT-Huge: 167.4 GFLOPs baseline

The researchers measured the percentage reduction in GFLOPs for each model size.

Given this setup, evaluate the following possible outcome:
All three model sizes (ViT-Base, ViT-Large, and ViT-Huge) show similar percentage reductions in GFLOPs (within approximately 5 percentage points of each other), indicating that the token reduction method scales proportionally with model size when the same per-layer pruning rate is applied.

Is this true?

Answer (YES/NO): NO